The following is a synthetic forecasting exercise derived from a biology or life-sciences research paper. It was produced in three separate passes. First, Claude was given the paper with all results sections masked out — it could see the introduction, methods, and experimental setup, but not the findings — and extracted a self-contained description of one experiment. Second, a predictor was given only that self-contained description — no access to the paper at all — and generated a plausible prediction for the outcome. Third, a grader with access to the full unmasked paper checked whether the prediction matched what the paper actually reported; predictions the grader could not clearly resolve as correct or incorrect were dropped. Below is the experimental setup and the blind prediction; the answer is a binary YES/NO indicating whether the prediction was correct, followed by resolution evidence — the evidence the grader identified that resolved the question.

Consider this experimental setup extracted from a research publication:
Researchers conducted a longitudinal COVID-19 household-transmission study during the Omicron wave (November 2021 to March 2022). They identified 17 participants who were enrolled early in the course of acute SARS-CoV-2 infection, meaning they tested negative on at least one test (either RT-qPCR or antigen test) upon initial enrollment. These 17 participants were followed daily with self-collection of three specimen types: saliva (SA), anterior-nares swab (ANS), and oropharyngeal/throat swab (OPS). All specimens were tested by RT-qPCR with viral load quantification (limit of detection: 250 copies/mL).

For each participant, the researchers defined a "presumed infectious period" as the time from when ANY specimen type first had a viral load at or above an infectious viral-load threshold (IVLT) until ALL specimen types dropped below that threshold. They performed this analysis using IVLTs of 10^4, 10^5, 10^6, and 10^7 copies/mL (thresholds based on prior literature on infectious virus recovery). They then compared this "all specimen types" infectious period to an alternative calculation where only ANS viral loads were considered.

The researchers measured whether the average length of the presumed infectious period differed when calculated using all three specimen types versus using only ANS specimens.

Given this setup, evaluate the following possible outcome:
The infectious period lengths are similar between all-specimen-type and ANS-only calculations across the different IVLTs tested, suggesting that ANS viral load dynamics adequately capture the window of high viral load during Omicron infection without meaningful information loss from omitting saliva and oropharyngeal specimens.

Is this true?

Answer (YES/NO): NO